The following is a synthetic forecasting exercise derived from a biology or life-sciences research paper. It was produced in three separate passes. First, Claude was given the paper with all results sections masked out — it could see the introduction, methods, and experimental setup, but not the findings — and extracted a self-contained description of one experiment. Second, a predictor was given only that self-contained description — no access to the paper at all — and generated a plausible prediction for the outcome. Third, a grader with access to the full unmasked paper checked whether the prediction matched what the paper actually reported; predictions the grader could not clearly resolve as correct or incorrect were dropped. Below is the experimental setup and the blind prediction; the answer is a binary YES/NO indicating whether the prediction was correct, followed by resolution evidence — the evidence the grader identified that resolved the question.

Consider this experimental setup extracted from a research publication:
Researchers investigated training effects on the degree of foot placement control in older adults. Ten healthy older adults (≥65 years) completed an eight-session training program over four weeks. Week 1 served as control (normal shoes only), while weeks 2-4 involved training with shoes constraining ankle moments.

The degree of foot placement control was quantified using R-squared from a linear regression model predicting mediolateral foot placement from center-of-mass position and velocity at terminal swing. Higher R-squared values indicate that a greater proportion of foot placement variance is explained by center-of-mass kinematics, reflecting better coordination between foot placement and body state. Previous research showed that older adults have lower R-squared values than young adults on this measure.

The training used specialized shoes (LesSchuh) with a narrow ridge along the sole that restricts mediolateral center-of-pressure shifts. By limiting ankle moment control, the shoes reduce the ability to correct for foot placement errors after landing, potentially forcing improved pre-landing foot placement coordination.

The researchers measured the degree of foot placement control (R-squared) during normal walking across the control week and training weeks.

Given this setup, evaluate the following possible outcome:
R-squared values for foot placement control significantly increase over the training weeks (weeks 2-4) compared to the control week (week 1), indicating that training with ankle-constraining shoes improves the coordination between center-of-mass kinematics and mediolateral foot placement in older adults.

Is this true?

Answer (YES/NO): NO